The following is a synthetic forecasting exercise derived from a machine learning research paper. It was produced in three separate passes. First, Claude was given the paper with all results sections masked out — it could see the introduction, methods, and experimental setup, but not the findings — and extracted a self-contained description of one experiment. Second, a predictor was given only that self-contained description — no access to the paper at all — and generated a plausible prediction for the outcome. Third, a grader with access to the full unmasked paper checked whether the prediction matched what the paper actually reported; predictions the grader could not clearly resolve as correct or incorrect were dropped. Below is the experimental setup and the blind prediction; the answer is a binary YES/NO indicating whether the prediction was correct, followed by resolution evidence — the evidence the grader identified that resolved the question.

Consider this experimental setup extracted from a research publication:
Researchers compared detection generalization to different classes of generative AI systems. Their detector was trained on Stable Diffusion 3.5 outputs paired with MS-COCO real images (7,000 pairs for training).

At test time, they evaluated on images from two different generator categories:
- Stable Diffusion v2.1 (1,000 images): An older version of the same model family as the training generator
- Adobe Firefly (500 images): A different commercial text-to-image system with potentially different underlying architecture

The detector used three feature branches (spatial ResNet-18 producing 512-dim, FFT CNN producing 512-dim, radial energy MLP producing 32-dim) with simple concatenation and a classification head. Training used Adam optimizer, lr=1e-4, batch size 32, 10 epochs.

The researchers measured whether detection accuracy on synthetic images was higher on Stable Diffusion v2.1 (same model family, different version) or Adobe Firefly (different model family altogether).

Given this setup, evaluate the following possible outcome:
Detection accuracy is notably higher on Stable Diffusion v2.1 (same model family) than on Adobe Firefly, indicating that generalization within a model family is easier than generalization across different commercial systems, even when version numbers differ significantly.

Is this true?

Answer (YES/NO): YES